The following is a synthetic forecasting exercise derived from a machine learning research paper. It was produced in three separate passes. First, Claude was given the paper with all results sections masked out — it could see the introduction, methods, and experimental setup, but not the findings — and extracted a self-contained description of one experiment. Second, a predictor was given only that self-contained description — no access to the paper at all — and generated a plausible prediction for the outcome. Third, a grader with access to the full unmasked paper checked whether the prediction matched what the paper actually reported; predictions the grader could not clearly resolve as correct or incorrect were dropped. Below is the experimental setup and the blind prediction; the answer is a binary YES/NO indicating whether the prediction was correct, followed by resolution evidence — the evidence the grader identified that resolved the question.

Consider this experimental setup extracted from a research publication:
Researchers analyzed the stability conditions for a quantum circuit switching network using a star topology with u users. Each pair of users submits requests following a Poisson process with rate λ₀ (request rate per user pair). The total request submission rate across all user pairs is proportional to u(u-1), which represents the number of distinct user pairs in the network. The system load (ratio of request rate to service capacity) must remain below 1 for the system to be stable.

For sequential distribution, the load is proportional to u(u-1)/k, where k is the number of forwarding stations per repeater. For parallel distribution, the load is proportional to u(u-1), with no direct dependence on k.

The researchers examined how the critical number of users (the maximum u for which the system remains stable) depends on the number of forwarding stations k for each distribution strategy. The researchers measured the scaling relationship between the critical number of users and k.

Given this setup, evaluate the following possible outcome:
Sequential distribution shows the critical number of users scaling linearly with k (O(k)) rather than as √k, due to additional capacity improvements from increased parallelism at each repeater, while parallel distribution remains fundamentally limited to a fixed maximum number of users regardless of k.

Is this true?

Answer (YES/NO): NO